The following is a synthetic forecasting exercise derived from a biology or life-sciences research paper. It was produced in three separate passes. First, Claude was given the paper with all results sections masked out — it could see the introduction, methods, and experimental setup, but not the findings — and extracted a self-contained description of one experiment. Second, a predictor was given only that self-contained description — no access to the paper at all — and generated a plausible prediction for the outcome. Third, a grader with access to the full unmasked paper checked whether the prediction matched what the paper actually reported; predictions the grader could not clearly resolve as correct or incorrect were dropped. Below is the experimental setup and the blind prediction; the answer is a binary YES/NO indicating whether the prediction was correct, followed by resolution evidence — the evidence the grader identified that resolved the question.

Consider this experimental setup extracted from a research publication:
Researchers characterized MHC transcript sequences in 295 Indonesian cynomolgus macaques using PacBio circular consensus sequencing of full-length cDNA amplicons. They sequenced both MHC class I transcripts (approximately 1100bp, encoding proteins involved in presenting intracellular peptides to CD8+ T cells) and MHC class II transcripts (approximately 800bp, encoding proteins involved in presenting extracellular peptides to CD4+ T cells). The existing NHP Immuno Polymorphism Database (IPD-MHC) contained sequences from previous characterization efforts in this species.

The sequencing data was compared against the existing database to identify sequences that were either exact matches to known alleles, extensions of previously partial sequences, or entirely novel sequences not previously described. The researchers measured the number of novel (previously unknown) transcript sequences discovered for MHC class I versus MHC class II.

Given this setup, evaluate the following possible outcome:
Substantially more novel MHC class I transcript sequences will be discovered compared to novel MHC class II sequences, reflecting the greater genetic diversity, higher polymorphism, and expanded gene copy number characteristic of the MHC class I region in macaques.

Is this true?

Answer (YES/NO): YES